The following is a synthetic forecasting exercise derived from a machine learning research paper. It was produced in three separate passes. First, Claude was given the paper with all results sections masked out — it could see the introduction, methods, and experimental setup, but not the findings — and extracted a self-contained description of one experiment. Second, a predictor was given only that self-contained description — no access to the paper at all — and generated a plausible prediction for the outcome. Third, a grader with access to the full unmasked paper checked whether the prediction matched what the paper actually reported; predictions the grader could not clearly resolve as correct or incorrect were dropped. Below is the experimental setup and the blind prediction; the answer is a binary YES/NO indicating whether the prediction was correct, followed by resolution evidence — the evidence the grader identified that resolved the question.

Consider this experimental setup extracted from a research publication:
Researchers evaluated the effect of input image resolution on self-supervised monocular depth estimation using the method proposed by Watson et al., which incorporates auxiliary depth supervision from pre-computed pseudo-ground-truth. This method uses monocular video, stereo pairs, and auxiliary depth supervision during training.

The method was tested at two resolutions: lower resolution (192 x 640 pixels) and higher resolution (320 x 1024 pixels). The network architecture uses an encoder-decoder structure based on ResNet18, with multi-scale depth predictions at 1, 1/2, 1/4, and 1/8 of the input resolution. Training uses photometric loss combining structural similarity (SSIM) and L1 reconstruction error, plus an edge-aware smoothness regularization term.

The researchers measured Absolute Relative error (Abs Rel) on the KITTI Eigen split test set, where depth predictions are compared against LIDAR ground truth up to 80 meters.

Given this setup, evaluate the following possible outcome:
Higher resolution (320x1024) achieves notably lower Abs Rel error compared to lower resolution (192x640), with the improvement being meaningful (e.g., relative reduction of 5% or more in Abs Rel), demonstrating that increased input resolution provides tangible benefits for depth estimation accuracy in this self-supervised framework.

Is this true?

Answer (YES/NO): YES